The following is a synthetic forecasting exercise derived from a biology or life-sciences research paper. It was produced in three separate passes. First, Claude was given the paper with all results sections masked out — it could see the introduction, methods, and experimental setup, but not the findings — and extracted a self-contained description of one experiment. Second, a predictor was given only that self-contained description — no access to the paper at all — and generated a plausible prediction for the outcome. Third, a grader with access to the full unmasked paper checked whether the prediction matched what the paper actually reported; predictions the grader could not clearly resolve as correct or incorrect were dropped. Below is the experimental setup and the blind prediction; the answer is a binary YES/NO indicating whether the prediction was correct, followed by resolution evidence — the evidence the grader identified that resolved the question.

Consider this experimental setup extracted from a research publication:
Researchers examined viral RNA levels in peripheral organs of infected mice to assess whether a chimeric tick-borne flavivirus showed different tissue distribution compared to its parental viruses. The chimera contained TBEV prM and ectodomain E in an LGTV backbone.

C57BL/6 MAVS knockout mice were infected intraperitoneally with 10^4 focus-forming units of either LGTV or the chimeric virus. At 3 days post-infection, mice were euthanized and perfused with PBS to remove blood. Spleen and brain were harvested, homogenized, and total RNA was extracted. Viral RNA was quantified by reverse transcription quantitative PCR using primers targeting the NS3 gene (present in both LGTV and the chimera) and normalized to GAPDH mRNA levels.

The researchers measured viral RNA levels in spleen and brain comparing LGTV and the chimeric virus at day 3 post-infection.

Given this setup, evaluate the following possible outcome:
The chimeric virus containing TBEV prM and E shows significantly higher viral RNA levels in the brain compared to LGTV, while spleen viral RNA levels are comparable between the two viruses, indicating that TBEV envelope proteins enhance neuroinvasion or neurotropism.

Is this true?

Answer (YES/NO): NO